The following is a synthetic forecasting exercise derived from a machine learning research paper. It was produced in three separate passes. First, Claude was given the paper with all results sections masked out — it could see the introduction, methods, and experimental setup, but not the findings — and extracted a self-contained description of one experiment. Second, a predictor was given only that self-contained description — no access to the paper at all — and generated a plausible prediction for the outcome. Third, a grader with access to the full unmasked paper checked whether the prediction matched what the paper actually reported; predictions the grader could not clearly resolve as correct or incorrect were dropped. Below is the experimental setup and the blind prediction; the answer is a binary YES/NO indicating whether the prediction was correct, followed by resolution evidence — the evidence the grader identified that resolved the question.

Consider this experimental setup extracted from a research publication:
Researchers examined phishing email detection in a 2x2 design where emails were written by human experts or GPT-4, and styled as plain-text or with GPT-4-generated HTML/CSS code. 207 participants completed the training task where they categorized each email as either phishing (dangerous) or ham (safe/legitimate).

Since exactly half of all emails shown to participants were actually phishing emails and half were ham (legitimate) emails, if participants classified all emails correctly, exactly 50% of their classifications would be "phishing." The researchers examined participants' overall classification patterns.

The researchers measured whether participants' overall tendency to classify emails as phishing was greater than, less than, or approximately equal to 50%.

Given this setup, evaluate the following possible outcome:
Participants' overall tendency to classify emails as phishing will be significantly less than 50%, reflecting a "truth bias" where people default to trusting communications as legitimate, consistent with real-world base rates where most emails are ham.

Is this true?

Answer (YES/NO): NO